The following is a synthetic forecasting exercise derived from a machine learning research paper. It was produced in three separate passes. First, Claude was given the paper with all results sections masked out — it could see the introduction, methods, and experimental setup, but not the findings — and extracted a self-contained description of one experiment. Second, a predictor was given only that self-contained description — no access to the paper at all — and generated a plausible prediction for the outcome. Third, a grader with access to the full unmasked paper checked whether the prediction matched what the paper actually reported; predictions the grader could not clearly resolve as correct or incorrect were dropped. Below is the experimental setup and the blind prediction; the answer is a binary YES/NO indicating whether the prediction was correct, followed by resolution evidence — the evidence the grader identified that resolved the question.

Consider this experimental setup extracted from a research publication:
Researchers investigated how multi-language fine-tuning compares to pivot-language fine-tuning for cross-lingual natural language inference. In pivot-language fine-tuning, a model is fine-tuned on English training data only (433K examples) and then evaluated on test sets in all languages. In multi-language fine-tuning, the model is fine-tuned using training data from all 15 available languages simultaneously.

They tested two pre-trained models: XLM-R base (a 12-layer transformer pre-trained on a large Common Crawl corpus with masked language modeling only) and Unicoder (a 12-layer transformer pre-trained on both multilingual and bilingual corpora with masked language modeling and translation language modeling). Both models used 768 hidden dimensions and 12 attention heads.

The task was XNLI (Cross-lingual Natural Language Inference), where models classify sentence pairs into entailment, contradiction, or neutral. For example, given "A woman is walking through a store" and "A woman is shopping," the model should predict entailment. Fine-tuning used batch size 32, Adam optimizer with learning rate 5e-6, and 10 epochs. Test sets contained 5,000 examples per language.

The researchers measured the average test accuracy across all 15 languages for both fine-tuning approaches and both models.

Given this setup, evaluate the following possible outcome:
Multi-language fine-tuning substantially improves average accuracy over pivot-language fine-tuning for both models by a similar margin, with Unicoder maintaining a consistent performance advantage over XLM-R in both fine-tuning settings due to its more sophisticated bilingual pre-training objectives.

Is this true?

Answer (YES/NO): NO